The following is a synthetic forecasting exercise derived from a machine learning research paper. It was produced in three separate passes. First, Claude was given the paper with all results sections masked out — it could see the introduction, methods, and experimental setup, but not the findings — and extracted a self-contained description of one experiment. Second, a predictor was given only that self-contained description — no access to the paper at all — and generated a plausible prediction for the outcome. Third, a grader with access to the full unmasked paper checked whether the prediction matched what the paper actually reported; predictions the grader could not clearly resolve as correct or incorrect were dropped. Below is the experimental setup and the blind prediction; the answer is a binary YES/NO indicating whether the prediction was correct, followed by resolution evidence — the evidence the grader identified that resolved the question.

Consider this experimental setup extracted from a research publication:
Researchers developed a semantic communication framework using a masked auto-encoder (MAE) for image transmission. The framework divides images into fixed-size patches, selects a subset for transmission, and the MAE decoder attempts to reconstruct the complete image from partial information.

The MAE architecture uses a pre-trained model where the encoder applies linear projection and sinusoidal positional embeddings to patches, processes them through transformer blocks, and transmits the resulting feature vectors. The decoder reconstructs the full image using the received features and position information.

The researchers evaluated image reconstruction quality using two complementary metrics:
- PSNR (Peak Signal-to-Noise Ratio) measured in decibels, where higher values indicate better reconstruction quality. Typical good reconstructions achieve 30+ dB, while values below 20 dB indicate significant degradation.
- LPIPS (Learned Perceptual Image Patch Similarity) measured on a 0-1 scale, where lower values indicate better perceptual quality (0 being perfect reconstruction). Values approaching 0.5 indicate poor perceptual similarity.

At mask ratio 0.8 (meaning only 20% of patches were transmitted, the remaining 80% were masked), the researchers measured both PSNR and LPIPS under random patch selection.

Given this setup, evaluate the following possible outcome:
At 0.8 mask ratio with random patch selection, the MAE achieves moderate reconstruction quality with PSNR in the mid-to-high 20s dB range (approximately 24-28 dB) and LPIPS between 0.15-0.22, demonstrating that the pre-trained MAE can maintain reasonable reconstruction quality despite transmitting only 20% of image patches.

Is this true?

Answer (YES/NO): NO